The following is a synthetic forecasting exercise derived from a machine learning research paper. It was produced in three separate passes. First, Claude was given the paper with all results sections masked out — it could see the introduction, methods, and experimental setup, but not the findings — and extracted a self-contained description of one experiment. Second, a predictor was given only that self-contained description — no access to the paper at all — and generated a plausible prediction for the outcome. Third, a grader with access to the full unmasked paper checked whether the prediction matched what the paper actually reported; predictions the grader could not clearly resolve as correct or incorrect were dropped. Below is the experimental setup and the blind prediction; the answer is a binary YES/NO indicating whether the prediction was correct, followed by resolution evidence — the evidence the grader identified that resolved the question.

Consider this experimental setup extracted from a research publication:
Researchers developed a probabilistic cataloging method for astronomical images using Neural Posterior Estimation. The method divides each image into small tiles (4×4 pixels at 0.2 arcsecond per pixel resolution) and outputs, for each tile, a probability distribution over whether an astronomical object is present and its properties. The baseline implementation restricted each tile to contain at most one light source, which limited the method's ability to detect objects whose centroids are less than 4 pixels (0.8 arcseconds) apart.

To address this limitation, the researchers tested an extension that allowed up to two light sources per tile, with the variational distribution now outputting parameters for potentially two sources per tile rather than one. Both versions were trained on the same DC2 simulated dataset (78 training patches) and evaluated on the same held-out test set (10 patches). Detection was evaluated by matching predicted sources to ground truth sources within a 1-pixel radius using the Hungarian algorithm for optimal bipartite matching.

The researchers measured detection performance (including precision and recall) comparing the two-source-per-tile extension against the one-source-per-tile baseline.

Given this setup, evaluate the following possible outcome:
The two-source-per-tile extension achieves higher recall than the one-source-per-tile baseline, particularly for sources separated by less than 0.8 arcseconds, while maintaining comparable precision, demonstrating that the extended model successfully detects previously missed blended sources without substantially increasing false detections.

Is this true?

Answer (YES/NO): NO